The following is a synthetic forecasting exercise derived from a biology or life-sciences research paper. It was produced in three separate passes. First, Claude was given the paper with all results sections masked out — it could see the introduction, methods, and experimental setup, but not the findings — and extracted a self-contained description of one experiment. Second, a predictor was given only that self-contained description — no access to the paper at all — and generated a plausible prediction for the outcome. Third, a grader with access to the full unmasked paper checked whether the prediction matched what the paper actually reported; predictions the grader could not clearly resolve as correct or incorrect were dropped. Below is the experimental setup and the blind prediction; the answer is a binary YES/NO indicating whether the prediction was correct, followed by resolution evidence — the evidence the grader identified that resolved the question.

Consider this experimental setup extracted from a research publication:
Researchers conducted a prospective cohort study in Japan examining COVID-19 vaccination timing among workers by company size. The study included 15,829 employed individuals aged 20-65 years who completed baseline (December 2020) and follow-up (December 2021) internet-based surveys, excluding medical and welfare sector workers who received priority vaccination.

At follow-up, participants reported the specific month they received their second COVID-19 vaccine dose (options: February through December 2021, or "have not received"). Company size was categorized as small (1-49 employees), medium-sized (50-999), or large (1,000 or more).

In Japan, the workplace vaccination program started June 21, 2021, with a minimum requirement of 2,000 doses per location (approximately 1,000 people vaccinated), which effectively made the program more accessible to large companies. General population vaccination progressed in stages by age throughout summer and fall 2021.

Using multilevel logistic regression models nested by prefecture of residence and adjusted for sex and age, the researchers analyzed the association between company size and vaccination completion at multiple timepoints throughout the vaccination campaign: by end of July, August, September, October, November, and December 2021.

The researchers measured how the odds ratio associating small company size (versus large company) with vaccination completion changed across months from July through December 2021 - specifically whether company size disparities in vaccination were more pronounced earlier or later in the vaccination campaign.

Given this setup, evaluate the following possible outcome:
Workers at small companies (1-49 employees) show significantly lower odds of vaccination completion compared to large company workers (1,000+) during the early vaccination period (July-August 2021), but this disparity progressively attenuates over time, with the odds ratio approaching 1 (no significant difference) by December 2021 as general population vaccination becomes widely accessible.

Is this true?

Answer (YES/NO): NO